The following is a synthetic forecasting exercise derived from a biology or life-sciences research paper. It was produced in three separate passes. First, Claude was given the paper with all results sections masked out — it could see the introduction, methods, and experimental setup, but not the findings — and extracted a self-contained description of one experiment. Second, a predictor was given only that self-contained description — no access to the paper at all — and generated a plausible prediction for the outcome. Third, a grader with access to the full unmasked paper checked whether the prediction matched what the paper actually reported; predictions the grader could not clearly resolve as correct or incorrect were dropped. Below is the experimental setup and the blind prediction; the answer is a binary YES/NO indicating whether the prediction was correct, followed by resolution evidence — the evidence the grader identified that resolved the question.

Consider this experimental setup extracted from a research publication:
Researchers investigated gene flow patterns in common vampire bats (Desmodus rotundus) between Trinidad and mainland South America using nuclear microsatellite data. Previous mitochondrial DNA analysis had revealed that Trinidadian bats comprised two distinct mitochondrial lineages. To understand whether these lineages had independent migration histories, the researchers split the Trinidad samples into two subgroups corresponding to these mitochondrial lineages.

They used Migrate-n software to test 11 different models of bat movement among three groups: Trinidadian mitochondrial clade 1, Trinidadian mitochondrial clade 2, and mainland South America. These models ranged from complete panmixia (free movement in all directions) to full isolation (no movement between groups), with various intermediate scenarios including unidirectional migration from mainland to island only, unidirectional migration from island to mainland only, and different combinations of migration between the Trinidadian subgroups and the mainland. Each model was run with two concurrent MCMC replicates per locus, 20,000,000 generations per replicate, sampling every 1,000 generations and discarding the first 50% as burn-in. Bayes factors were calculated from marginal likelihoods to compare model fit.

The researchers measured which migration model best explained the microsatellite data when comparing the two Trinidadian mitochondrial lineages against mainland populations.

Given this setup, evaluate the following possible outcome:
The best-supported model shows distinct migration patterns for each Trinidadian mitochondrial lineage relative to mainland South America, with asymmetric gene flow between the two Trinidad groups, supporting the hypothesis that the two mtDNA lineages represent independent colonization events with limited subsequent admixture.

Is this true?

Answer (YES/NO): NO